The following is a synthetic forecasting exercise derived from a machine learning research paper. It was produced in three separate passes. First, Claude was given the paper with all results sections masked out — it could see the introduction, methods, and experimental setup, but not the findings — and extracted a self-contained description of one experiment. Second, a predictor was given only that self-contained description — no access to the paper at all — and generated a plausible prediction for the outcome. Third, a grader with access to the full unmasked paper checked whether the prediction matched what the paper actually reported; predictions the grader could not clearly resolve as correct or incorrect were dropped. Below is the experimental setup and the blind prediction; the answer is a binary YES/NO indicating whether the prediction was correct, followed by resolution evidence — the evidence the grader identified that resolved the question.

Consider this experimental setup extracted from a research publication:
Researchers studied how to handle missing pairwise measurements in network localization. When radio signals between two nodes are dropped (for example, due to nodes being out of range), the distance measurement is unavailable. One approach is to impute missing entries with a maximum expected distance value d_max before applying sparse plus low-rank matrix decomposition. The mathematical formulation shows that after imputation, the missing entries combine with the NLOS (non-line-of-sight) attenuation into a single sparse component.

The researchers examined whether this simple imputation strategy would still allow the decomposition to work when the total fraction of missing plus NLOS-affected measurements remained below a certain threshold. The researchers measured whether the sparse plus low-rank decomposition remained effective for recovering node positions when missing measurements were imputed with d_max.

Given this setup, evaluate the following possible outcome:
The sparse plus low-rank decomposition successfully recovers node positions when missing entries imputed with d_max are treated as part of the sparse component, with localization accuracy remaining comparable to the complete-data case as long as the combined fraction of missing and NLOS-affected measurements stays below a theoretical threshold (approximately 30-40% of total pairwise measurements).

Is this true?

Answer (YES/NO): NO